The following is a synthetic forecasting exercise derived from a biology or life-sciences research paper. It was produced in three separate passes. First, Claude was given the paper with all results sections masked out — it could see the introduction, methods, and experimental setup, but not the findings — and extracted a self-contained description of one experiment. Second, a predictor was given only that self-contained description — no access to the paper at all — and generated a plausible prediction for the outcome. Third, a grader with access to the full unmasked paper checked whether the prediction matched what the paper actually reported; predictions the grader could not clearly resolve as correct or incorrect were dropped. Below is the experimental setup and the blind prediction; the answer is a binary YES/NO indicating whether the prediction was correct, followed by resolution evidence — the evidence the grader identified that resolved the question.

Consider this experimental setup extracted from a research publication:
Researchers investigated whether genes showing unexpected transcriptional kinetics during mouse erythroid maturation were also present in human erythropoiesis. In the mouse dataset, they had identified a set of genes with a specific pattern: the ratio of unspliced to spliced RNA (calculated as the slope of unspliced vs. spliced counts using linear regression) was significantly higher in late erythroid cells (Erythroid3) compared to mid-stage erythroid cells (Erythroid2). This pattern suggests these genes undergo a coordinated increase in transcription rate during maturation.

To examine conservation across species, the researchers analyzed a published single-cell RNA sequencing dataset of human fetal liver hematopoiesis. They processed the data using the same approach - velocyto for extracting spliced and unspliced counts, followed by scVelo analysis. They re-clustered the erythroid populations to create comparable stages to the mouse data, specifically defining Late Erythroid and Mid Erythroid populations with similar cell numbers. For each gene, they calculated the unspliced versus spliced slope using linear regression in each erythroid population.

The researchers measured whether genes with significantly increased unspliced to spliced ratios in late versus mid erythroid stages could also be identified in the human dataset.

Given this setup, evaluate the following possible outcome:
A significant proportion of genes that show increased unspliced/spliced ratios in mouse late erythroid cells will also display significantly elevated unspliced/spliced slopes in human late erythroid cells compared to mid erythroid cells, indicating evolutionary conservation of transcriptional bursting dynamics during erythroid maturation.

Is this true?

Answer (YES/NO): YES